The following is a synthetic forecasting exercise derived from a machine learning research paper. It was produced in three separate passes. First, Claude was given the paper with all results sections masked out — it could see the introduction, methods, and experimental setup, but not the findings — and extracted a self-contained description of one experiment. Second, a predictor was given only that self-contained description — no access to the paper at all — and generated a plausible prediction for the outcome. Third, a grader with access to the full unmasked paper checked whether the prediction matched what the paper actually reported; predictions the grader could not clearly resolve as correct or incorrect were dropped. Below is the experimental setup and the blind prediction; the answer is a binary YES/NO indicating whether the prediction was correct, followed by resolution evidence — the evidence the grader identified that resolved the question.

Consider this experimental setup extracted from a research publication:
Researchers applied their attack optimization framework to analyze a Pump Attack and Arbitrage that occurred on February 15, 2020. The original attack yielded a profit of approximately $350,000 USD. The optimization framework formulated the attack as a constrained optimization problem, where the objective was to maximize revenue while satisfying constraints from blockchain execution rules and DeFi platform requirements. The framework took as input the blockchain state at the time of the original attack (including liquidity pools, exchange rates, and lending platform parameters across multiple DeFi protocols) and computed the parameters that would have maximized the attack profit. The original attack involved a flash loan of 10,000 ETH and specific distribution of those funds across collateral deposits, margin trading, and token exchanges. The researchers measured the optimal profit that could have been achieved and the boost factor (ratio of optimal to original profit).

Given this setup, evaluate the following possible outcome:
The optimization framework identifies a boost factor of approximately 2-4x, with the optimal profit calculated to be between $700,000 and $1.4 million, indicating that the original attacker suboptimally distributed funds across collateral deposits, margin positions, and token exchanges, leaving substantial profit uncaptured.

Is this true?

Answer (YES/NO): YES